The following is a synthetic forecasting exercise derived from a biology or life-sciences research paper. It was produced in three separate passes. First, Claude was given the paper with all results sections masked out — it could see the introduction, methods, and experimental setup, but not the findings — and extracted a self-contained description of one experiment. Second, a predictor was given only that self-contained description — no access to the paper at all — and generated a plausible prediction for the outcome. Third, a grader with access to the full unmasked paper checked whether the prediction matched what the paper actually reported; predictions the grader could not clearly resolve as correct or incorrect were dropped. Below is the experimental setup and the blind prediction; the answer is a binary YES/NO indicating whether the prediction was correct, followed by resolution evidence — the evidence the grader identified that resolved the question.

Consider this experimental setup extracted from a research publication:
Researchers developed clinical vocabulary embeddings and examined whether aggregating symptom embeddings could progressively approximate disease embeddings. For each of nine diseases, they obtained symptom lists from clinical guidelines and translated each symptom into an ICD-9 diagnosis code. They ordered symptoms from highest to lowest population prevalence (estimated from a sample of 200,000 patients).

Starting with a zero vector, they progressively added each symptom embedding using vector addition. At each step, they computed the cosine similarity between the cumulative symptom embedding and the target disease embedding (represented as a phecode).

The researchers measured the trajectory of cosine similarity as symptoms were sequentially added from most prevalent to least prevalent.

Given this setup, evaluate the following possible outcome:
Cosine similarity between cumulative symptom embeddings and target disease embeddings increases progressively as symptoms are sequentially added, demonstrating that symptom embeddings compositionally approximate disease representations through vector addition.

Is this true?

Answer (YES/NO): YES